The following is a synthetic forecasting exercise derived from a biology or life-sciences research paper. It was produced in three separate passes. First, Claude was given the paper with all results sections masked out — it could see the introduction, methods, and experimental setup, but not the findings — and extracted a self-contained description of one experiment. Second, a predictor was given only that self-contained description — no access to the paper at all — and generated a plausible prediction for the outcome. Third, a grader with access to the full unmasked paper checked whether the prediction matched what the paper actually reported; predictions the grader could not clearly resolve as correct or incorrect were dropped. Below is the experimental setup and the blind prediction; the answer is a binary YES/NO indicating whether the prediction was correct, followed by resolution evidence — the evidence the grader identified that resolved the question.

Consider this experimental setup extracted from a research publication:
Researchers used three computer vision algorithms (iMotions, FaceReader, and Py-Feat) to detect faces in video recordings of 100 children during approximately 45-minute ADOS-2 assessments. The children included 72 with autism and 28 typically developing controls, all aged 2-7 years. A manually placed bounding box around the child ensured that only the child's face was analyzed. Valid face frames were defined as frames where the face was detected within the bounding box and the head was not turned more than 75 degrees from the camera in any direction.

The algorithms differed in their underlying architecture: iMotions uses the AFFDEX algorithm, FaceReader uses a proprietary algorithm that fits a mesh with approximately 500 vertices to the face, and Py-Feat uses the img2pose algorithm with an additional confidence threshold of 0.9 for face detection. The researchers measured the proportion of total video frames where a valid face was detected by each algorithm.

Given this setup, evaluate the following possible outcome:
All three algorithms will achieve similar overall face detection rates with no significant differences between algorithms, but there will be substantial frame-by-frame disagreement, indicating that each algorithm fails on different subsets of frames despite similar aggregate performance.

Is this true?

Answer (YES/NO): NO